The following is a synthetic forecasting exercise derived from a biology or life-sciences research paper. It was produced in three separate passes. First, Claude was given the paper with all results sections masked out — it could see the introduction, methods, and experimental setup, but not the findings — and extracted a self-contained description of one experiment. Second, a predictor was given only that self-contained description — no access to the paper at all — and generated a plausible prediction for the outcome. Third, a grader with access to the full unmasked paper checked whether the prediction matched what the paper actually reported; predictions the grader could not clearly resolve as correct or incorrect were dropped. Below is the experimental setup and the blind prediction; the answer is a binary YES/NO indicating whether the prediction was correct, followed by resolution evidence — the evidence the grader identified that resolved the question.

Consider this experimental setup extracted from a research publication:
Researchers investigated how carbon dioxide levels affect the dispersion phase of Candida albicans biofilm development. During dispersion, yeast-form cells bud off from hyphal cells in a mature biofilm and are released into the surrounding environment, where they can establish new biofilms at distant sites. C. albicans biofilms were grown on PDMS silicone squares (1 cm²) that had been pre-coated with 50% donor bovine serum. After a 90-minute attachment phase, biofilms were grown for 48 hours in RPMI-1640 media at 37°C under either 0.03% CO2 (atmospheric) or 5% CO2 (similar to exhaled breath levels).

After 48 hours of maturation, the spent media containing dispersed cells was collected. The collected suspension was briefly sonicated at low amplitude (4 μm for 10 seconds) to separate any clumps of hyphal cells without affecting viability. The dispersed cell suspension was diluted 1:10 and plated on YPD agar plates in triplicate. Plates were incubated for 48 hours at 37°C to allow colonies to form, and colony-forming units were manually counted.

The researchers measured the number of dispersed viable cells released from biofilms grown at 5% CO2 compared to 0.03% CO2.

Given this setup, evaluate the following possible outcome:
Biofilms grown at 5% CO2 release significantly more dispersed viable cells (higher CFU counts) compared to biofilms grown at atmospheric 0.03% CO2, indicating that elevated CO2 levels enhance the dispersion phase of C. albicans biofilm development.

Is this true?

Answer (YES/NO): YES